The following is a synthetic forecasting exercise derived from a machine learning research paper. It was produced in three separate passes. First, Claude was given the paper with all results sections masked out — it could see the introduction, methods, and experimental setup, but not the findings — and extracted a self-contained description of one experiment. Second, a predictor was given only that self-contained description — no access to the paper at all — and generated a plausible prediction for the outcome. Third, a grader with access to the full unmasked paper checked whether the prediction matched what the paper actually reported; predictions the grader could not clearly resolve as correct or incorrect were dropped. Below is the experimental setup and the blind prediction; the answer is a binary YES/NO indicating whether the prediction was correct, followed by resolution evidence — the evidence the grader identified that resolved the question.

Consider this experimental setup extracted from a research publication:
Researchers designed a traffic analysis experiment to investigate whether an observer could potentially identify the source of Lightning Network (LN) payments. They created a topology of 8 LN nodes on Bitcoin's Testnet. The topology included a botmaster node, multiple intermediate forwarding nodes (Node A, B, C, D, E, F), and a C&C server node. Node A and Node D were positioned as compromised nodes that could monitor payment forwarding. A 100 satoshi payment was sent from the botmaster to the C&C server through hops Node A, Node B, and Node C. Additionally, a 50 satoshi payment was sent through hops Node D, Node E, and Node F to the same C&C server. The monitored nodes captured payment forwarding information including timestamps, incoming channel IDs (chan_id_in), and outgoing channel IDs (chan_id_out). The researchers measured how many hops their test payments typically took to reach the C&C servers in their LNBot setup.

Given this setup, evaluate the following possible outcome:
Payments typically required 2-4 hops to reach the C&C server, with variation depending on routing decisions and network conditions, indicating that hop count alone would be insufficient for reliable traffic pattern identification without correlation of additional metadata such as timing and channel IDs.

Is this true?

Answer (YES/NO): NO